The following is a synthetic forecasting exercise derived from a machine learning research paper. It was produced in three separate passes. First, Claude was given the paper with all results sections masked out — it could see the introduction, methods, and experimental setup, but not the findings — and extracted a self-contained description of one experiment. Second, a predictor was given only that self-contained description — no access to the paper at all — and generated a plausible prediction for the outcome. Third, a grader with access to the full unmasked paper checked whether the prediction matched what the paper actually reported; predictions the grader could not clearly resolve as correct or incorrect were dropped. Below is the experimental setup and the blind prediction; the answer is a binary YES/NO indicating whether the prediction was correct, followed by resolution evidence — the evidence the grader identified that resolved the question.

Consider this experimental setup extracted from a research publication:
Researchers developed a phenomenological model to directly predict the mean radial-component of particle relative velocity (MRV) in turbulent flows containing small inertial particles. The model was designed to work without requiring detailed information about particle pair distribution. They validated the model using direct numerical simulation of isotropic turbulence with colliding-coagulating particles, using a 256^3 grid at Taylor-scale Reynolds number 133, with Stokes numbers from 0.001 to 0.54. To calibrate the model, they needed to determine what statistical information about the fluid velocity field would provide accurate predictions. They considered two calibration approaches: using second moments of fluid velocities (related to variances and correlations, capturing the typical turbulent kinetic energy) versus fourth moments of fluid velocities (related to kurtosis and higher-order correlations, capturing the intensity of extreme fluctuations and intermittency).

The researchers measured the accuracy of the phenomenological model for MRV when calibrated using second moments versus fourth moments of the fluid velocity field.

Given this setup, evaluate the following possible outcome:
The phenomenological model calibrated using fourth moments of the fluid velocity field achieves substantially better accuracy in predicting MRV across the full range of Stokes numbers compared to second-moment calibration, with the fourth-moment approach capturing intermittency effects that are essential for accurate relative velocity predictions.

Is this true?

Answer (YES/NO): NO